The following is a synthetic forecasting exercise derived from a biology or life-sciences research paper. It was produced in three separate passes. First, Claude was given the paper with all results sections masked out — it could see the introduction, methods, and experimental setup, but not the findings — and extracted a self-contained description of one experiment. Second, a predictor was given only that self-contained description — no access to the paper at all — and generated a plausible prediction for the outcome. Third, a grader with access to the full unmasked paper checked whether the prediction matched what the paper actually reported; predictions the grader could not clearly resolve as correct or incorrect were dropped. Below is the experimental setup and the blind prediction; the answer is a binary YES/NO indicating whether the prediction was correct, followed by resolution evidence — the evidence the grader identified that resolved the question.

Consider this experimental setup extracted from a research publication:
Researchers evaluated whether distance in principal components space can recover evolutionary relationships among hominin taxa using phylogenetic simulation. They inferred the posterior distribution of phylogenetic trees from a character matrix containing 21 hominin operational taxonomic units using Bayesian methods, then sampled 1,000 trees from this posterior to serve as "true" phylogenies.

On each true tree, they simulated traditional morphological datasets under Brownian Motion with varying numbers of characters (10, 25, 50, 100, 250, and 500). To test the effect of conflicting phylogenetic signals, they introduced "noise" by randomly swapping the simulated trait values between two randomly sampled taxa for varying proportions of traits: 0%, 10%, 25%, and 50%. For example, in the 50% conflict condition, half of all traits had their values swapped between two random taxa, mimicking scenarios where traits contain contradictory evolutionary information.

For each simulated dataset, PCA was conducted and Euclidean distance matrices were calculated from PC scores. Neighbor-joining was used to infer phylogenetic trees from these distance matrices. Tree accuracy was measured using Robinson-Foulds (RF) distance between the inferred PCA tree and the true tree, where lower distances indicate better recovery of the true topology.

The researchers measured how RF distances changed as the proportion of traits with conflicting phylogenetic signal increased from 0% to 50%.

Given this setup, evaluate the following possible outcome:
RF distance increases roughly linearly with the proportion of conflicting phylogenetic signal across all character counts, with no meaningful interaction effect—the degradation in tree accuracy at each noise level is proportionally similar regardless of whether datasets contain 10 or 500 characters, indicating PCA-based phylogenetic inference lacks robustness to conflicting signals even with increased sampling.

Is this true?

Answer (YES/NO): NO